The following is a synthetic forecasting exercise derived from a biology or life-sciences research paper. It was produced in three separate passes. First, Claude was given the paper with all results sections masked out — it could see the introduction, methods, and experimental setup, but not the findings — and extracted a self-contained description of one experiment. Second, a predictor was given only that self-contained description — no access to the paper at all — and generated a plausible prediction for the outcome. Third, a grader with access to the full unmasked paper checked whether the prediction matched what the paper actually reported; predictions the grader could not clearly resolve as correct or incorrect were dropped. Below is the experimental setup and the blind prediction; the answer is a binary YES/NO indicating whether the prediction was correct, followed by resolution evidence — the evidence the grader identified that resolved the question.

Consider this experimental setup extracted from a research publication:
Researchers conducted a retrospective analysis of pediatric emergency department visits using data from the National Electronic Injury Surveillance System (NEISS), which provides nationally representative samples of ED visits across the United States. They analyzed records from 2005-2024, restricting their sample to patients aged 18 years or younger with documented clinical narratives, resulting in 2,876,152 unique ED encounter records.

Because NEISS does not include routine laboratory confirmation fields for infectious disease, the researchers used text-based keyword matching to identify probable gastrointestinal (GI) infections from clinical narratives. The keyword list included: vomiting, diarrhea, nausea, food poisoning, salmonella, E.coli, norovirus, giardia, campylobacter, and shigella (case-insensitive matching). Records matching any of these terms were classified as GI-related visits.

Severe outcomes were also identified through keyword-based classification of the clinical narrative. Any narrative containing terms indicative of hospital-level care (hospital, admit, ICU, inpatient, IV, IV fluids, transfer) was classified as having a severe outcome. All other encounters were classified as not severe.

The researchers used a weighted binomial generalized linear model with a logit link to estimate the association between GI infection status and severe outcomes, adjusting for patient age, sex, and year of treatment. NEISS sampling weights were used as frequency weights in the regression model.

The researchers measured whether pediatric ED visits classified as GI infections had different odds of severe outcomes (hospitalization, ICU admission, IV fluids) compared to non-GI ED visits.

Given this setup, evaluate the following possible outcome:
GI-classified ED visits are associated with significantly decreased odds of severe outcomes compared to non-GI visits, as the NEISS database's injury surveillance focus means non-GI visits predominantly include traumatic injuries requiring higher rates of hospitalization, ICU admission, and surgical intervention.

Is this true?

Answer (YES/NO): NO